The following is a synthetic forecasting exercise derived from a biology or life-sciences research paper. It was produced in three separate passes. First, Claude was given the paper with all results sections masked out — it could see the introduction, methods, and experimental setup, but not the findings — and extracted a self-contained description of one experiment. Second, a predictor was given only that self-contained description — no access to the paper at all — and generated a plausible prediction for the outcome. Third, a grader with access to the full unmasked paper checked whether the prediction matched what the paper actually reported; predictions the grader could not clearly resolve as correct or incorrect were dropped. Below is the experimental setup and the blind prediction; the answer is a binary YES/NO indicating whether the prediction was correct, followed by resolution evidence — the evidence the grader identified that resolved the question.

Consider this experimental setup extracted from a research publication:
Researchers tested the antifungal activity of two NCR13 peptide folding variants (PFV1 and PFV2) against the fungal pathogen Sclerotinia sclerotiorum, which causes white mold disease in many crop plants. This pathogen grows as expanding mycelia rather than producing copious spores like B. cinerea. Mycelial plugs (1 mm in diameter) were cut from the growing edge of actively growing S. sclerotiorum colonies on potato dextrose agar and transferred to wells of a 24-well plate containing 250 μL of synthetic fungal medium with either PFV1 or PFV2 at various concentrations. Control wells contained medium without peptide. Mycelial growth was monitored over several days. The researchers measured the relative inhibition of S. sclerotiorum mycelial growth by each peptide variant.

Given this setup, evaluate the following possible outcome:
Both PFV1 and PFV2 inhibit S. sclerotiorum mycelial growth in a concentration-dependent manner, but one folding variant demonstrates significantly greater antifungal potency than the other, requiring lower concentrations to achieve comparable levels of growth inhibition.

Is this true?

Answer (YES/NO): YES